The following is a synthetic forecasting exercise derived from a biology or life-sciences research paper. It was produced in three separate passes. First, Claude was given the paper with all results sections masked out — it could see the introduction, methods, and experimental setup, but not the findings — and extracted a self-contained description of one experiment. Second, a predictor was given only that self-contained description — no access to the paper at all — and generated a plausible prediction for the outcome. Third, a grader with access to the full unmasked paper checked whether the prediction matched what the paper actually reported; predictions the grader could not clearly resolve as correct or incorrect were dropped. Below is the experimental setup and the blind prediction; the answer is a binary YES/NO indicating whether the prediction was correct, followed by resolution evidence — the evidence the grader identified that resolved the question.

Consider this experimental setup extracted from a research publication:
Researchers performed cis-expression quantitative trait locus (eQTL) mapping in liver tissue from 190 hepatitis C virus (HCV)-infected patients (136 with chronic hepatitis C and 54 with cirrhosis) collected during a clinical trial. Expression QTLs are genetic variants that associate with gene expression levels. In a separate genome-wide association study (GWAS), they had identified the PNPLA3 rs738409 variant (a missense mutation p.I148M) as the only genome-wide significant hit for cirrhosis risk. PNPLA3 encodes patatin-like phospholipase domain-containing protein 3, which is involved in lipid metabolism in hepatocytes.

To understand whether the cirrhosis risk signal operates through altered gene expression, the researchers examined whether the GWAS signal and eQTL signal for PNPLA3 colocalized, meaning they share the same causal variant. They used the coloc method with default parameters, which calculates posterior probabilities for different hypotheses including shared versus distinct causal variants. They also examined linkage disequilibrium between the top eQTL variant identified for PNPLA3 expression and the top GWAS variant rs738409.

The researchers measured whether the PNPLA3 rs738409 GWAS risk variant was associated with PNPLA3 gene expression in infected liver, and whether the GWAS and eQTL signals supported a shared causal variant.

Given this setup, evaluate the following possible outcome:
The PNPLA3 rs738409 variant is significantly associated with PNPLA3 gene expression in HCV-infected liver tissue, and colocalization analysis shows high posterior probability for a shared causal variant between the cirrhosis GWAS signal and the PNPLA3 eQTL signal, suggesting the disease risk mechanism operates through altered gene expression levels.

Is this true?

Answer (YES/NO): NO